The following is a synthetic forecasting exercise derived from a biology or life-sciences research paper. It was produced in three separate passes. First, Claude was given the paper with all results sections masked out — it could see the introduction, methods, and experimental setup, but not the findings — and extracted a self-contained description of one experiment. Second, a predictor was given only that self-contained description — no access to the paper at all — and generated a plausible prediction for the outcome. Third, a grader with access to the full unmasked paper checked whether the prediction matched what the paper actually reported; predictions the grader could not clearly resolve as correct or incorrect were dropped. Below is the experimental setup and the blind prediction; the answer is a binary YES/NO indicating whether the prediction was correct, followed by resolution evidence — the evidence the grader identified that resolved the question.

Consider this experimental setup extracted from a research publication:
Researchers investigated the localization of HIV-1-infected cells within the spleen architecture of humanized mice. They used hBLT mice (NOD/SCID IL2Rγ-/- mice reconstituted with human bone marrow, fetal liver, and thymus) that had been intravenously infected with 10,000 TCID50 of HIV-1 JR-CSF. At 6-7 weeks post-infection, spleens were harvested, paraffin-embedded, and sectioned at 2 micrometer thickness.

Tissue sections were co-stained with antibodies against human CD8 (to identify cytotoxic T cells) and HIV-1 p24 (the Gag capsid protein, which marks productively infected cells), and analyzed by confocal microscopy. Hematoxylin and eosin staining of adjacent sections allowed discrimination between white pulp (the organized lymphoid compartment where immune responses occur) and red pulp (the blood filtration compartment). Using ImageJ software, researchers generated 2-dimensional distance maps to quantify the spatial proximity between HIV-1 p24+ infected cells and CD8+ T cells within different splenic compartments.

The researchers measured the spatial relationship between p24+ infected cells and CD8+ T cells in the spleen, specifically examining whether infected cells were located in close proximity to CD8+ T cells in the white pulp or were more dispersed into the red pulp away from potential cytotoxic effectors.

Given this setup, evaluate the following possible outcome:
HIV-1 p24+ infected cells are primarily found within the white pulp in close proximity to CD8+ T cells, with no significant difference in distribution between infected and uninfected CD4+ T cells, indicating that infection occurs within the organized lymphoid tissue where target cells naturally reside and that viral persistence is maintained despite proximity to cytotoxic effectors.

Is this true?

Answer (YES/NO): NO